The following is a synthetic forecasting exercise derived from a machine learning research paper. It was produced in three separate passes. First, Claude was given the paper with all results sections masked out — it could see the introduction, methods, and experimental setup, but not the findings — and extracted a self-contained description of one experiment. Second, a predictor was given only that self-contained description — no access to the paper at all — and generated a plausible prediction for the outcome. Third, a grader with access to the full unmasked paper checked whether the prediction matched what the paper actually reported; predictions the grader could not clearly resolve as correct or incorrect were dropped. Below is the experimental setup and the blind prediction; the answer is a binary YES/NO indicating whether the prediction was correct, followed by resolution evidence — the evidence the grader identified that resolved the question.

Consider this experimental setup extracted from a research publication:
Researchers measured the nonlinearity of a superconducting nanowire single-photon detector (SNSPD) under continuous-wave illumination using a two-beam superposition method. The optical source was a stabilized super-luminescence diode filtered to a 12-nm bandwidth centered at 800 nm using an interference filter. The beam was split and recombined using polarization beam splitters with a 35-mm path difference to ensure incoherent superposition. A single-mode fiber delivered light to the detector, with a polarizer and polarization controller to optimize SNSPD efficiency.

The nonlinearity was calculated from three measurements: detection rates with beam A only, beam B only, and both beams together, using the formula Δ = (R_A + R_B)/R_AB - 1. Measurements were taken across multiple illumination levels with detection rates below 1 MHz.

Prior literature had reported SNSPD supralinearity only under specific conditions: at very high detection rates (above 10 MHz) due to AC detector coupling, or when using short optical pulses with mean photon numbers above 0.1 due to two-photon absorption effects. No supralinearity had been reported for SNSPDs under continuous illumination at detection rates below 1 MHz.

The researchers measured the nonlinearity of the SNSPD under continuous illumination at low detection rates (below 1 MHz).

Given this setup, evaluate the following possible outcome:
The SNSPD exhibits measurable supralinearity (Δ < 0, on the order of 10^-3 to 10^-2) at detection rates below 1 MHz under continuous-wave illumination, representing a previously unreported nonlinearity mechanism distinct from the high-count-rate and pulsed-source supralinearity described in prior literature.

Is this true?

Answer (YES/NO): YES